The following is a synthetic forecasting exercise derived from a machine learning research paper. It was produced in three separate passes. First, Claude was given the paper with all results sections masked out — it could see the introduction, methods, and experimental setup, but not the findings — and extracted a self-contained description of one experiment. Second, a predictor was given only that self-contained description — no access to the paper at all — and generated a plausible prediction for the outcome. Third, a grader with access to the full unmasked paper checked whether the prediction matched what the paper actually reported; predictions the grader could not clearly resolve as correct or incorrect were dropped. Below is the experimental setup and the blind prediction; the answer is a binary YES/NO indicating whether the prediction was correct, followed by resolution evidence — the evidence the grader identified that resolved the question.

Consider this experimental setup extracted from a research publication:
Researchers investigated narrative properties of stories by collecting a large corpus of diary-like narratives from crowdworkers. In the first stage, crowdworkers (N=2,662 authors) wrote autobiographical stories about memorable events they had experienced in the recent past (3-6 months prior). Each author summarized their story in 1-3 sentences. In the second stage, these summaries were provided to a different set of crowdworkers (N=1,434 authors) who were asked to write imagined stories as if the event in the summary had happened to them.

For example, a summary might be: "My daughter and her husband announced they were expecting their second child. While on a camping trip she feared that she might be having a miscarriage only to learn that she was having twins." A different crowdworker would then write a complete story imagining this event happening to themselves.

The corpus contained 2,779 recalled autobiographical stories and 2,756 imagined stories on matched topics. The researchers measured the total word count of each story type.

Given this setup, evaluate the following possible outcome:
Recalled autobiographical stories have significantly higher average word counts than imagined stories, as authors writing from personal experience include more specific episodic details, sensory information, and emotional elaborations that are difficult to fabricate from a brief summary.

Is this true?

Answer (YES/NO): YES